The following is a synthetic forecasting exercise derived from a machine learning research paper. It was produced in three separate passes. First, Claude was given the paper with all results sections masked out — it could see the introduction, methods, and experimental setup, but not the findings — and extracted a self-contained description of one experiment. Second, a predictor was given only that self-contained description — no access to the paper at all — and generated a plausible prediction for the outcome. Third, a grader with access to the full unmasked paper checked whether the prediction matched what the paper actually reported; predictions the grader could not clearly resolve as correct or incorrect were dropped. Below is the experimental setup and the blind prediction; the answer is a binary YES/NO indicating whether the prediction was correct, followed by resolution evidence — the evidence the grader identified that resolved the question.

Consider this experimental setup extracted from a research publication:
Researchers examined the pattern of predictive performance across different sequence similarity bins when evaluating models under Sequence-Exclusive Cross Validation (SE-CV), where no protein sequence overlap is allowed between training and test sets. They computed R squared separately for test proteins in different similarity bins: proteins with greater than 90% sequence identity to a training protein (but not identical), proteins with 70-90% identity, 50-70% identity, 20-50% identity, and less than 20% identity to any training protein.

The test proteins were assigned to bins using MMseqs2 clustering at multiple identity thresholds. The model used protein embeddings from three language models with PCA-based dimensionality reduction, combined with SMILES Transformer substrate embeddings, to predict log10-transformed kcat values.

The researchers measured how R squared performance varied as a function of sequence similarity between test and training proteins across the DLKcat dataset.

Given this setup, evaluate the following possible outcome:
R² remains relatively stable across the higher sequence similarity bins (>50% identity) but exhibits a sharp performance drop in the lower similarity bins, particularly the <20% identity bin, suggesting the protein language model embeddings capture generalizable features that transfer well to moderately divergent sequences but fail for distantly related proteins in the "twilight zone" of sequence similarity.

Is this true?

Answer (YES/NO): NO